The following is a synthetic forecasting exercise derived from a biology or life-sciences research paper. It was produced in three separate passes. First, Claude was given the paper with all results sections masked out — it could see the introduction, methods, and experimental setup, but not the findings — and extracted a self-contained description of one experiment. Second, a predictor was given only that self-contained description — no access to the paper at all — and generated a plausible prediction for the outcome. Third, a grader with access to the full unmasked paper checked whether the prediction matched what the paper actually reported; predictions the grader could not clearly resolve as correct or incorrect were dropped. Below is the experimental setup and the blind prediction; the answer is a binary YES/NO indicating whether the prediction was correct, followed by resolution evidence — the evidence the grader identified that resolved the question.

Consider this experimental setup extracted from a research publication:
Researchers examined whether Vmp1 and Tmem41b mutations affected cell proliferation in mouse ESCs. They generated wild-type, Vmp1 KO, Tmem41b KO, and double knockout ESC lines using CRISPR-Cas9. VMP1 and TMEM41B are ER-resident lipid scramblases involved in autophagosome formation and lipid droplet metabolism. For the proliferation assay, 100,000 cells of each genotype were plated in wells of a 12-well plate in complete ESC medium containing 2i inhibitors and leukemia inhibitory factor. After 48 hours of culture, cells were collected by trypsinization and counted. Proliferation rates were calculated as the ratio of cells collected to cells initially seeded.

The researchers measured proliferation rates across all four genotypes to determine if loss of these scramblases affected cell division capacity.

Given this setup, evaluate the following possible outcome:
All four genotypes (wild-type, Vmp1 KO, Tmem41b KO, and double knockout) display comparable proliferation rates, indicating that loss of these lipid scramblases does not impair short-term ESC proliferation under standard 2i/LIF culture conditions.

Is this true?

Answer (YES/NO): YES